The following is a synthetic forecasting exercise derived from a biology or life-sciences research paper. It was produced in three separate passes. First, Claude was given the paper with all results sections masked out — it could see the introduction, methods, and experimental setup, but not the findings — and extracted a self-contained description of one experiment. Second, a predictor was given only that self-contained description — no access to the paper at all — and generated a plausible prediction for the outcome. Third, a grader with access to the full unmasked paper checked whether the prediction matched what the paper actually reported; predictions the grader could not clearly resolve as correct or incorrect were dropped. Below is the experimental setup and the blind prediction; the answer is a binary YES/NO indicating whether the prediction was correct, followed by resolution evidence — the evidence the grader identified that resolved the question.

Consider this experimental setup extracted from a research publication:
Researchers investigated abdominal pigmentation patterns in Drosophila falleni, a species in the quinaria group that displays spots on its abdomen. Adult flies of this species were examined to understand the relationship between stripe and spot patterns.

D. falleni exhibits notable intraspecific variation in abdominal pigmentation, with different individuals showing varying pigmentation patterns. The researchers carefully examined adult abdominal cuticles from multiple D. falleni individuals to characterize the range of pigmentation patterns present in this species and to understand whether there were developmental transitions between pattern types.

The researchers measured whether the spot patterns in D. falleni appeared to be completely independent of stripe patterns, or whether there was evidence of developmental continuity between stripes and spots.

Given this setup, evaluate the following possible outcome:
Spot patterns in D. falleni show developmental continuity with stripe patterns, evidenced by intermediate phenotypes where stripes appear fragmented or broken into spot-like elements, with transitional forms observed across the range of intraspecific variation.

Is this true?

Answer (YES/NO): YES